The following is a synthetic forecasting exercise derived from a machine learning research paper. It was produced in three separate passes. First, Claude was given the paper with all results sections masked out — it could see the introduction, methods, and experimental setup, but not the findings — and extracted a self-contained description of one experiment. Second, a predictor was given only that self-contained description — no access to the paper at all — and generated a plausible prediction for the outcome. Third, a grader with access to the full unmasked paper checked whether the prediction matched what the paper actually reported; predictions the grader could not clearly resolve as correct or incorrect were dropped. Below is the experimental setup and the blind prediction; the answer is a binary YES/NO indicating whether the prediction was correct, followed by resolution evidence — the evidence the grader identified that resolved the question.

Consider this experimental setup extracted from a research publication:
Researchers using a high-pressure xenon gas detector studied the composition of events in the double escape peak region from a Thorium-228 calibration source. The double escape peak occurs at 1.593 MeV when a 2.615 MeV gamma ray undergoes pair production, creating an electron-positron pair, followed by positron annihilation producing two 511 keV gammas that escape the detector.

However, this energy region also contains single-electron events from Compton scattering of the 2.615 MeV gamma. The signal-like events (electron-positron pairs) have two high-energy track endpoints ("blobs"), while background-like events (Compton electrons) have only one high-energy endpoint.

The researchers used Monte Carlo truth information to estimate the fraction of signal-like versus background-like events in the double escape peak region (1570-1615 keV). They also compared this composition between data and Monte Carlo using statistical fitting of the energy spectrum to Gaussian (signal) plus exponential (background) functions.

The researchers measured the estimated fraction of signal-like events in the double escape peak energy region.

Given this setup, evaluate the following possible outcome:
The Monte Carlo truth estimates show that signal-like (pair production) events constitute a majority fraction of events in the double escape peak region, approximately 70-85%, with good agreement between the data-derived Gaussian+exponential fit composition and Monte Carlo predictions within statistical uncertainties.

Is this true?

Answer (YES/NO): YES